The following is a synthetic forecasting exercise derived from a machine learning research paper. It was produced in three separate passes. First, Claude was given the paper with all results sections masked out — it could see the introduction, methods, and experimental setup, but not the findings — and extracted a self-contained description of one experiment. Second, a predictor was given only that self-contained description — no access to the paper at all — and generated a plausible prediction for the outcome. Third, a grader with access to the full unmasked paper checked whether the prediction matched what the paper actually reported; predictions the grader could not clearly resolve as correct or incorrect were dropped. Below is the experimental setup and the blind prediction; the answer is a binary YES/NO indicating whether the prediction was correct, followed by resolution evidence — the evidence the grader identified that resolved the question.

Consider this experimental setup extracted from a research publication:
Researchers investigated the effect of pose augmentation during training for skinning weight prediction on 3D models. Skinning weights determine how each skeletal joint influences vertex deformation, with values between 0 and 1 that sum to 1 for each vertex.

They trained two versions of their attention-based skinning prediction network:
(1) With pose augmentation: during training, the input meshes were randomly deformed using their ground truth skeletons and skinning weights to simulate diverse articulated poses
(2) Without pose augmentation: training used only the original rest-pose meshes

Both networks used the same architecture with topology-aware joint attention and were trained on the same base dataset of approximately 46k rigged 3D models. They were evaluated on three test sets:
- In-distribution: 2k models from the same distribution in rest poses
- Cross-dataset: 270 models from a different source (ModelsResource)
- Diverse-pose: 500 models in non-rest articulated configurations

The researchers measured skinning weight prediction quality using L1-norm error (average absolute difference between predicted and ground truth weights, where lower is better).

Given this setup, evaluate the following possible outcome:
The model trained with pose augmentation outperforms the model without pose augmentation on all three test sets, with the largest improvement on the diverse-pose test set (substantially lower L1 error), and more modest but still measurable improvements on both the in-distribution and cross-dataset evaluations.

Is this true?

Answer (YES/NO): YES